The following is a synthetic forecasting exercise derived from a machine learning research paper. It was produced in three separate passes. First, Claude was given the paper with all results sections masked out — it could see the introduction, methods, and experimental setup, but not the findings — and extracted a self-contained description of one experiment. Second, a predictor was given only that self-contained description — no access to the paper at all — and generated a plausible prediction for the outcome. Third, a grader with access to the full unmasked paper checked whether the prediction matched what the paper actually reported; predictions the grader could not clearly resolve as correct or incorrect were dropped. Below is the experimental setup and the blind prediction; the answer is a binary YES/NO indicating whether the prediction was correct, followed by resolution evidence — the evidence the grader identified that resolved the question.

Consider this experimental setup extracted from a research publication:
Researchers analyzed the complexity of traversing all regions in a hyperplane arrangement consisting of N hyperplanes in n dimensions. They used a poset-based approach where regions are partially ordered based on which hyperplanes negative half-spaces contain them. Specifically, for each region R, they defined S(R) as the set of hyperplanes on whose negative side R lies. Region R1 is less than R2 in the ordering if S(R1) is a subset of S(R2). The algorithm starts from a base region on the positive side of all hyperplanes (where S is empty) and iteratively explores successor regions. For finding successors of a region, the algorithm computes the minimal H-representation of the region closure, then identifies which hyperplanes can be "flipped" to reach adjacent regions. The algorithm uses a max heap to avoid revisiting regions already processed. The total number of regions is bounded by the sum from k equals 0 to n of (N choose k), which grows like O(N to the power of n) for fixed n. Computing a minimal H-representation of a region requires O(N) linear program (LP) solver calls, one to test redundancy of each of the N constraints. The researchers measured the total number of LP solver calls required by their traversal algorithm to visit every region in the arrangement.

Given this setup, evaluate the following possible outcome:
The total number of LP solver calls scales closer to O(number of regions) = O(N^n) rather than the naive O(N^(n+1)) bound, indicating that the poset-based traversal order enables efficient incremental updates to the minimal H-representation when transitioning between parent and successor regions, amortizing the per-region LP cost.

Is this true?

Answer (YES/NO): NO